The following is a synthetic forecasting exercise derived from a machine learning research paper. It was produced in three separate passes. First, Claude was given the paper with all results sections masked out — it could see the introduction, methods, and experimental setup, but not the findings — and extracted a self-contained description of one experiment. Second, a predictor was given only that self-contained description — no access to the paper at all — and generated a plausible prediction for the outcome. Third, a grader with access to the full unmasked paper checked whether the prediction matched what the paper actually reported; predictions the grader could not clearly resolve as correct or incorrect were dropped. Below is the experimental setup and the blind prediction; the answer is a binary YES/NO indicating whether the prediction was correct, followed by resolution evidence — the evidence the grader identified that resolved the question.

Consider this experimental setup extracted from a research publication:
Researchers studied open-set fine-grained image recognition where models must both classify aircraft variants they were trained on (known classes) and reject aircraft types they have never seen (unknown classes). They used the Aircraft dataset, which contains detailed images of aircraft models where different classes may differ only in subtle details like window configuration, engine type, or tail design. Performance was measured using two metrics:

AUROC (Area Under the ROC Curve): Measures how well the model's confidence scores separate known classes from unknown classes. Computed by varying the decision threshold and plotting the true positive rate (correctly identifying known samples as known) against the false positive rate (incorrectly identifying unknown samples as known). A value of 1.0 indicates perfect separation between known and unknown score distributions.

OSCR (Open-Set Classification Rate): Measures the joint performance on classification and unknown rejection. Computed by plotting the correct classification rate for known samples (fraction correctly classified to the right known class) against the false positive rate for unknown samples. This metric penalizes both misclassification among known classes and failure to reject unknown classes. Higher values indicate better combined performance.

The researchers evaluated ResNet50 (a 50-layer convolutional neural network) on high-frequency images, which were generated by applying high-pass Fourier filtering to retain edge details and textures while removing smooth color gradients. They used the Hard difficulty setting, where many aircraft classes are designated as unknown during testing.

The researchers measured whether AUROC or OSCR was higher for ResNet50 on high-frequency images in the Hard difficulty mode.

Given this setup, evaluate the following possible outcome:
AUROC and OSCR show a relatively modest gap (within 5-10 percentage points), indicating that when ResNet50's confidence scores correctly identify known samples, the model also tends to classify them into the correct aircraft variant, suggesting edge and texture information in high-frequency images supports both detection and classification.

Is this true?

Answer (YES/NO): NO